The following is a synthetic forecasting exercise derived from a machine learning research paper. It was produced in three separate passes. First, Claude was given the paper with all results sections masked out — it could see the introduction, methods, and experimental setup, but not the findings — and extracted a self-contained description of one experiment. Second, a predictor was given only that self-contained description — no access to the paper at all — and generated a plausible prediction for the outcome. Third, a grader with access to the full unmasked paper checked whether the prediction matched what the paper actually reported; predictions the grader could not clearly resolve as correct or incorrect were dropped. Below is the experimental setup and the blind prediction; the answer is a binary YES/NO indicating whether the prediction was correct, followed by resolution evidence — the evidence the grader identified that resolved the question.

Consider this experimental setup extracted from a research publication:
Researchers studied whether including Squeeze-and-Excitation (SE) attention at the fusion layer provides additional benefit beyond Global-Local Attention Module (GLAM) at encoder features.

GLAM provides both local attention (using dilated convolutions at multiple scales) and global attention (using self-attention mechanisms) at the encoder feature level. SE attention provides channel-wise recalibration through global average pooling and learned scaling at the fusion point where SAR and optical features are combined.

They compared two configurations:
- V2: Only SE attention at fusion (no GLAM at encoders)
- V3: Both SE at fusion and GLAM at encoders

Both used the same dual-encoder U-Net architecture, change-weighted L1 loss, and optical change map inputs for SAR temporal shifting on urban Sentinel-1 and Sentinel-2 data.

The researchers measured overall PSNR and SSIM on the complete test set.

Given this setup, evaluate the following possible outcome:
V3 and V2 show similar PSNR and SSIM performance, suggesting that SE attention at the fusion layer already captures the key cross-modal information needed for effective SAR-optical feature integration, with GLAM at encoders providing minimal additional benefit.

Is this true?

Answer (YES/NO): YES